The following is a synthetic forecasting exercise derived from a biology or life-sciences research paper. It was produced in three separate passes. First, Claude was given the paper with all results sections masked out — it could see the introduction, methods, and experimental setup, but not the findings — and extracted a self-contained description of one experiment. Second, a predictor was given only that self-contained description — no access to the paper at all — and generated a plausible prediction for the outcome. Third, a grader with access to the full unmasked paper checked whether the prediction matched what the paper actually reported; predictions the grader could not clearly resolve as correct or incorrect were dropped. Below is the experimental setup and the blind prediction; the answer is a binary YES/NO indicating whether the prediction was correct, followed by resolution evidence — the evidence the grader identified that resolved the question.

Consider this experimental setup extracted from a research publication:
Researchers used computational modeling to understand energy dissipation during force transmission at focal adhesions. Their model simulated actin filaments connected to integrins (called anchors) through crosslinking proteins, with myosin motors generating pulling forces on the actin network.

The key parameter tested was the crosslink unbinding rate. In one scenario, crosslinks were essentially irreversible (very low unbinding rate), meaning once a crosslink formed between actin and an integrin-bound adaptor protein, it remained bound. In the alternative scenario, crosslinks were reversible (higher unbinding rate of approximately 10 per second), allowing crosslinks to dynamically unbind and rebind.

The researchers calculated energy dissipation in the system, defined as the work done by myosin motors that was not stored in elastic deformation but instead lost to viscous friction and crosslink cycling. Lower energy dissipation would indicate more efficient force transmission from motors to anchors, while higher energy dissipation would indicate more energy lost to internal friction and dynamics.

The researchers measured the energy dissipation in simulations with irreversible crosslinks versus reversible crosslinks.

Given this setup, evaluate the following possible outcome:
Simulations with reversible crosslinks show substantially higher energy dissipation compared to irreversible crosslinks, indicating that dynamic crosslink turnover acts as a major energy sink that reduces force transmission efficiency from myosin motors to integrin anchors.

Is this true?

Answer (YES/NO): NO